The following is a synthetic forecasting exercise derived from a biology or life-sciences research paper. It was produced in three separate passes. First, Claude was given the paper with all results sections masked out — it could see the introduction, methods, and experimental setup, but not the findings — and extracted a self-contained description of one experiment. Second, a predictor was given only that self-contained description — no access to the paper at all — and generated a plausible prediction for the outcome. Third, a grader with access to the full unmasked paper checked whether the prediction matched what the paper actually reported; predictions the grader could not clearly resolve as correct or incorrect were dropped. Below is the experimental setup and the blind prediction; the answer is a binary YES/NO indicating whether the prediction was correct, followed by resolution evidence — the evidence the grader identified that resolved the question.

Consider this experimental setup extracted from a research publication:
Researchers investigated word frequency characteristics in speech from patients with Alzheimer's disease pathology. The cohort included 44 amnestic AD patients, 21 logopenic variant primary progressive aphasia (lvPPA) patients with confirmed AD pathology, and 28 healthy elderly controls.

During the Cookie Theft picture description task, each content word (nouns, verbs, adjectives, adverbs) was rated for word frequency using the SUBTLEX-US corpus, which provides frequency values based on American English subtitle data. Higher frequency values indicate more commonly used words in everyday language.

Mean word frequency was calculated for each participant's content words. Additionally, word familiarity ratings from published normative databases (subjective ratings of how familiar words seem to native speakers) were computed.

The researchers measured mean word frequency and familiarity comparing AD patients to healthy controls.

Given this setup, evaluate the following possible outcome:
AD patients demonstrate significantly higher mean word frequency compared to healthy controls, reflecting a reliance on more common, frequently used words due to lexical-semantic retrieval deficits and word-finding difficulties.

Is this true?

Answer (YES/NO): YES